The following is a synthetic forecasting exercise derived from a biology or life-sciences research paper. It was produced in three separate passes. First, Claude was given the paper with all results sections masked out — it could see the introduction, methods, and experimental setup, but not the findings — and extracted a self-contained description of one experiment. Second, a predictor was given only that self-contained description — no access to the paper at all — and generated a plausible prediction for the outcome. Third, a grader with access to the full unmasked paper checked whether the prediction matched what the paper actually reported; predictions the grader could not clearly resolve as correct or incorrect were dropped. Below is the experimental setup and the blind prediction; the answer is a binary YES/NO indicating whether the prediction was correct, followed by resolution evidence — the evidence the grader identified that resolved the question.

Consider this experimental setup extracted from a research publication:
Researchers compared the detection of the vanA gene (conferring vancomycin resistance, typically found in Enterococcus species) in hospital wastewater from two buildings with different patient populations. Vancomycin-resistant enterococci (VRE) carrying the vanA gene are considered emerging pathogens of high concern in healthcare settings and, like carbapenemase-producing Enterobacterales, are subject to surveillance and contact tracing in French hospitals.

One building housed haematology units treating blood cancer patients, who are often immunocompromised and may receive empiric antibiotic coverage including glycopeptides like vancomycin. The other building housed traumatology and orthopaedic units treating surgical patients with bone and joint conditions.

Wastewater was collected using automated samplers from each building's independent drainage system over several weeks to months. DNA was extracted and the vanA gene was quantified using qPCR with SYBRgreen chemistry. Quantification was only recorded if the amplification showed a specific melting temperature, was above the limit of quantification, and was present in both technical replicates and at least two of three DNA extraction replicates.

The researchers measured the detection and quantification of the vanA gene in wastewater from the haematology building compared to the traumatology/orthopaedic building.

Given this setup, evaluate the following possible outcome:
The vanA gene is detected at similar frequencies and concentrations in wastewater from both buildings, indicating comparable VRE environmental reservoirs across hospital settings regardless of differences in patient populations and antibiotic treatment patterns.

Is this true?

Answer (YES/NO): YES